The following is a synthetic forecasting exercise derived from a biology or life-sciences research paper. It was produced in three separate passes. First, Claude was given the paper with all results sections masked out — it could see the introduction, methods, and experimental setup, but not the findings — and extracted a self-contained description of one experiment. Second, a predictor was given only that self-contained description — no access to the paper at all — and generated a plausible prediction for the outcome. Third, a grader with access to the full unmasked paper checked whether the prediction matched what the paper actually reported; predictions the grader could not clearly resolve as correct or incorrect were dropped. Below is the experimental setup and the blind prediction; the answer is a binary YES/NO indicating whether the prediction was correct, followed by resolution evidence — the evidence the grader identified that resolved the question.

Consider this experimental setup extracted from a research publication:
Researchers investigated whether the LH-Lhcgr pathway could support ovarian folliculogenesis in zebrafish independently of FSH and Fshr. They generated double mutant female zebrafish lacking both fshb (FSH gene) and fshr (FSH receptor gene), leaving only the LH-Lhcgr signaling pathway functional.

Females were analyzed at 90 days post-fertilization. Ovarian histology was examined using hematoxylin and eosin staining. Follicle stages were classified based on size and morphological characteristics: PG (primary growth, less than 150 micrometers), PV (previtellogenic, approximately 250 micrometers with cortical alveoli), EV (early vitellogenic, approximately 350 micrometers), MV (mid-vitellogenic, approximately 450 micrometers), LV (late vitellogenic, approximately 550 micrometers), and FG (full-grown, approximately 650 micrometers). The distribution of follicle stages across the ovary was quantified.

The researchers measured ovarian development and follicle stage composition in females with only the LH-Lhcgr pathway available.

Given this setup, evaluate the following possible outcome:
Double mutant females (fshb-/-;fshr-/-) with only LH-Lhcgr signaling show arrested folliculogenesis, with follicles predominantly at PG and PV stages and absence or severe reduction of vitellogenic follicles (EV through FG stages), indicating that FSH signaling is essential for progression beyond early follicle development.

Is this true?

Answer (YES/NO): NO